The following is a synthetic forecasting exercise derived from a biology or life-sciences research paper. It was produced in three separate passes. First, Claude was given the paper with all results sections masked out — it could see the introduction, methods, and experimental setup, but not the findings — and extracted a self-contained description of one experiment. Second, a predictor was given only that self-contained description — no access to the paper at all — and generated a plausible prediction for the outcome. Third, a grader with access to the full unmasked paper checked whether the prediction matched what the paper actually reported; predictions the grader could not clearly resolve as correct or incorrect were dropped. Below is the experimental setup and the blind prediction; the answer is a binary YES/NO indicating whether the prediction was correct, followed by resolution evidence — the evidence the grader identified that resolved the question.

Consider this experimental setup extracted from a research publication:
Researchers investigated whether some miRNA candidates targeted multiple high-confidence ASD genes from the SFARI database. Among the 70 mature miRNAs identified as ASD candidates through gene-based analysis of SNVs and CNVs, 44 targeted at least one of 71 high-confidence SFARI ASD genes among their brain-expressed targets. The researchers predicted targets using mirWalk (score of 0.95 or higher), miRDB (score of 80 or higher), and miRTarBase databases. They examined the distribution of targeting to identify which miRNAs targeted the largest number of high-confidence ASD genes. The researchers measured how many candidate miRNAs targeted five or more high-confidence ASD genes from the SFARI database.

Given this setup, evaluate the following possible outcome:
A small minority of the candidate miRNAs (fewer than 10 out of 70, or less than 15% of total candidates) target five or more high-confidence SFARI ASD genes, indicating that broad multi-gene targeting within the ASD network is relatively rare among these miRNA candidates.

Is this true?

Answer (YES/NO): YES